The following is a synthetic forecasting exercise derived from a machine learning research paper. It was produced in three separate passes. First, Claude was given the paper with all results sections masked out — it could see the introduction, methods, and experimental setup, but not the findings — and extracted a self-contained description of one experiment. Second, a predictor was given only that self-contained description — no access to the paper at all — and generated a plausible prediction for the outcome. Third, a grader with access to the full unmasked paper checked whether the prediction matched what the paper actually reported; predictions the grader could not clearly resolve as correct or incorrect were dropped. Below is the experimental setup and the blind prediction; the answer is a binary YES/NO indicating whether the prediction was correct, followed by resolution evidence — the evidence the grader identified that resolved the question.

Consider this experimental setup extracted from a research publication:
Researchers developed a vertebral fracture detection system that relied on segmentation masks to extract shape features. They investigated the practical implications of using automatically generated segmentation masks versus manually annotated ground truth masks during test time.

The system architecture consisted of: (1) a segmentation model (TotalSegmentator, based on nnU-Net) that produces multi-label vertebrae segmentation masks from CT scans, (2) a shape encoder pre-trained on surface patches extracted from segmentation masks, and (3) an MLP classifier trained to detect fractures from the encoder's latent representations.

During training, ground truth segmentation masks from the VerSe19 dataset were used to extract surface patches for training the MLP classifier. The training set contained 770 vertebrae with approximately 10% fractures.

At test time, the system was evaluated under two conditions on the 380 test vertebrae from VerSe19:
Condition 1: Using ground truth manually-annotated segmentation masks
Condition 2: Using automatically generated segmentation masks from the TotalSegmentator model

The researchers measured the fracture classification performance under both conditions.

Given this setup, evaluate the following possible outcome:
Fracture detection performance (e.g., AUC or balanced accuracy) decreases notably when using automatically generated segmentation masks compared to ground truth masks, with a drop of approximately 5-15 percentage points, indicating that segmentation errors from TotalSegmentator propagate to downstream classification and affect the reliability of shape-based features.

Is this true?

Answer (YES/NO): NO